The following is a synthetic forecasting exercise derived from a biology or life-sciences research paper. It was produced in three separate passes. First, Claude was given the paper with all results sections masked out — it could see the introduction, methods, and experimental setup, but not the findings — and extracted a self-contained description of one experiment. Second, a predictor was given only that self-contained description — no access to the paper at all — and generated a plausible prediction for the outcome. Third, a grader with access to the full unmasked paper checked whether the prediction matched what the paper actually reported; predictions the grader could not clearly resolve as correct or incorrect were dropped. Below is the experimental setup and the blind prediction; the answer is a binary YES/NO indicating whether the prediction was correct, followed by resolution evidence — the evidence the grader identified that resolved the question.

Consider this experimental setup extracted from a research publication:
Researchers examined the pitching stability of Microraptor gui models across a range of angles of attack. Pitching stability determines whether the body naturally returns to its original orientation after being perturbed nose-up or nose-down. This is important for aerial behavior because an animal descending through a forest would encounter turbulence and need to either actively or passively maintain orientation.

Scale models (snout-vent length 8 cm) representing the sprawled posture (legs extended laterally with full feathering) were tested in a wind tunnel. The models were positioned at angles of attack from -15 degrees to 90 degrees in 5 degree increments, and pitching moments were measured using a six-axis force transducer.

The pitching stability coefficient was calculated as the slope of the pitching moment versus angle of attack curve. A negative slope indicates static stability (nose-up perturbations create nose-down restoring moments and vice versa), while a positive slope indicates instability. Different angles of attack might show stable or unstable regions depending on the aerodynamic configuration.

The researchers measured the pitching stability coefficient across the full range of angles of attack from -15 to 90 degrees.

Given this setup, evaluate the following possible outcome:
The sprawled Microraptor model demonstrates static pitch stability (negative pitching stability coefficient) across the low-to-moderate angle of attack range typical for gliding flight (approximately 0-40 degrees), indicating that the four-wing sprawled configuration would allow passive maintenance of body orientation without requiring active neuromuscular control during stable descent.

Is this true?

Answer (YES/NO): NO